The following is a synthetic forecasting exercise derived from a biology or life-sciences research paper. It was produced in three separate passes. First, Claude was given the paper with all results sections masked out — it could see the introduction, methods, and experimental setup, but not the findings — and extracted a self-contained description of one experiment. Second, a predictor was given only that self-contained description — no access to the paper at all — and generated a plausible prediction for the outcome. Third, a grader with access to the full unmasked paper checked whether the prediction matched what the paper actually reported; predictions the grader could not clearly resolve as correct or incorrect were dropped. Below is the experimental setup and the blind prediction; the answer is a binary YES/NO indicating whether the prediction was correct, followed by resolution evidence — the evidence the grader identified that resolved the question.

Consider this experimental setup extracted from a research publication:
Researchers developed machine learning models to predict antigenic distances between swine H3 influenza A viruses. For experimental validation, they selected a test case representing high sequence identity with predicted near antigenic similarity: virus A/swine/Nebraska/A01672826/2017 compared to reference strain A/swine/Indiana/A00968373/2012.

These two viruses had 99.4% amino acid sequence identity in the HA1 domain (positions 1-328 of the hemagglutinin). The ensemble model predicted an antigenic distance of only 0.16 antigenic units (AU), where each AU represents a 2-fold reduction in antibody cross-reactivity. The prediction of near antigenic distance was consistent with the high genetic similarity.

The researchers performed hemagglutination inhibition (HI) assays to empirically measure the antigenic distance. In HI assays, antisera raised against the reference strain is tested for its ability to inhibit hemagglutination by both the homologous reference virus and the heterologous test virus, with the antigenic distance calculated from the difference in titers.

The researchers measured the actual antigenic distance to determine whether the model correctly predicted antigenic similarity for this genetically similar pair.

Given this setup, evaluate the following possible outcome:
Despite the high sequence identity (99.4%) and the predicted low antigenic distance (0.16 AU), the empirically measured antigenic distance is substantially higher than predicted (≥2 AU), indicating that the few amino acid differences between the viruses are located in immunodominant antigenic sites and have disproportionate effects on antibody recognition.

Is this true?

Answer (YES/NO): NO